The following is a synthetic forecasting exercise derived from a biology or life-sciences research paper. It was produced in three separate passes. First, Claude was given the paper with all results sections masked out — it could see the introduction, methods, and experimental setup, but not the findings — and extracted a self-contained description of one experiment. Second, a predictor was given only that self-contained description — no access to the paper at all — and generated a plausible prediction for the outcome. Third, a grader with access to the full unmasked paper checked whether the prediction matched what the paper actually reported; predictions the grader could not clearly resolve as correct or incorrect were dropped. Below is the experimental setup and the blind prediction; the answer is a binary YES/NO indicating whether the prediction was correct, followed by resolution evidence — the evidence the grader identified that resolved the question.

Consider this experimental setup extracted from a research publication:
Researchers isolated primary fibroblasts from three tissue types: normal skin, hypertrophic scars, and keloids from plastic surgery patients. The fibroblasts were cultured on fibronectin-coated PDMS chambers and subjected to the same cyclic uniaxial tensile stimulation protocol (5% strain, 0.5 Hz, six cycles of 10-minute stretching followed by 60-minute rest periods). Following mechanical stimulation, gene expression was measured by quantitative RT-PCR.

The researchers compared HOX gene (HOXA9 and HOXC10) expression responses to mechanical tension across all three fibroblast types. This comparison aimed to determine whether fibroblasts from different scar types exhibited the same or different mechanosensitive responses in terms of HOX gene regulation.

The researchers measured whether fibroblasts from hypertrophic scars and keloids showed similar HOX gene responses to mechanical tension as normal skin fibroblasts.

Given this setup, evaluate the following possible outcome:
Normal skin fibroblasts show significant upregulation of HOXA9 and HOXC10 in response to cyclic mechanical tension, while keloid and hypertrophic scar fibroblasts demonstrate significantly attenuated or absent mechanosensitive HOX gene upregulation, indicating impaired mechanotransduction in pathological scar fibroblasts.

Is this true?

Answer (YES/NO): NO